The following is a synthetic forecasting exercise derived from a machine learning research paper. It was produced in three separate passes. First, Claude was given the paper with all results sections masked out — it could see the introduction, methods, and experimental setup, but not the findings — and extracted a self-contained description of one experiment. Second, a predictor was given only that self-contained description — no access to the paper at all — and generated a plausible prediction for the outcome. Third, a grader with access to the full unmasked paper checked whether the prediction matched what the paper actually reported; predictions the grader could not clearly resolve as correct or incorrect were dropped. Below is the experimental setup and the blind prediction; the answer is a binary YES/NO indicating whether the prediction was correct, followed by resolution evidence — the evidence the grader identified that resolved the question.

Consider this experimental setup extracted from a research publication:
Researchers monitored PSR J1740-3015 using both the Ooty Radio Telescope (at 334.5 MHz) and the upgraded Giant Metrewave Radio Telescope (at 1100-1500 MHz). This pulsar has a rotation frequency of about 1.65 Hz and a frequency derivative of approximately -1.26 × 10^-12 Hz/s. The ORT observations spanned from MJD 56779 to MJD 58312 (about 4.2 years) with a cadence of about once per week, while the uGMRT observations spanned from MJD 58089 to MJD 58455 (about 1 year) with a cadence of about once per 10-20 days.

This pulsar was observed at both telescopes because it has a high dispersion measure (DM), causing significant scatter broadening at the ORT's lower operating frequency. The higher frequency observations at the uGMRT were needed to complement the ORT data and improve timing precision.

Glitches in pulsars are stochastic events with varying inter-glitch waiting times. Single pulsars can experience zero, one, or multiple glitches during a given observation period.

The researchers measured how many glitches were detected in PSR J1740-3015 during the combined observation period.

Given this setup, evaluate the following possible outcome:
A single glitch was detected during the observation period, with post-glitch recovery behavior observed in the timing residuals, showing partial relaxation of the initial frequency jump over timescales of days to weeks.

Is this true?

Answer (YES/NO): NO